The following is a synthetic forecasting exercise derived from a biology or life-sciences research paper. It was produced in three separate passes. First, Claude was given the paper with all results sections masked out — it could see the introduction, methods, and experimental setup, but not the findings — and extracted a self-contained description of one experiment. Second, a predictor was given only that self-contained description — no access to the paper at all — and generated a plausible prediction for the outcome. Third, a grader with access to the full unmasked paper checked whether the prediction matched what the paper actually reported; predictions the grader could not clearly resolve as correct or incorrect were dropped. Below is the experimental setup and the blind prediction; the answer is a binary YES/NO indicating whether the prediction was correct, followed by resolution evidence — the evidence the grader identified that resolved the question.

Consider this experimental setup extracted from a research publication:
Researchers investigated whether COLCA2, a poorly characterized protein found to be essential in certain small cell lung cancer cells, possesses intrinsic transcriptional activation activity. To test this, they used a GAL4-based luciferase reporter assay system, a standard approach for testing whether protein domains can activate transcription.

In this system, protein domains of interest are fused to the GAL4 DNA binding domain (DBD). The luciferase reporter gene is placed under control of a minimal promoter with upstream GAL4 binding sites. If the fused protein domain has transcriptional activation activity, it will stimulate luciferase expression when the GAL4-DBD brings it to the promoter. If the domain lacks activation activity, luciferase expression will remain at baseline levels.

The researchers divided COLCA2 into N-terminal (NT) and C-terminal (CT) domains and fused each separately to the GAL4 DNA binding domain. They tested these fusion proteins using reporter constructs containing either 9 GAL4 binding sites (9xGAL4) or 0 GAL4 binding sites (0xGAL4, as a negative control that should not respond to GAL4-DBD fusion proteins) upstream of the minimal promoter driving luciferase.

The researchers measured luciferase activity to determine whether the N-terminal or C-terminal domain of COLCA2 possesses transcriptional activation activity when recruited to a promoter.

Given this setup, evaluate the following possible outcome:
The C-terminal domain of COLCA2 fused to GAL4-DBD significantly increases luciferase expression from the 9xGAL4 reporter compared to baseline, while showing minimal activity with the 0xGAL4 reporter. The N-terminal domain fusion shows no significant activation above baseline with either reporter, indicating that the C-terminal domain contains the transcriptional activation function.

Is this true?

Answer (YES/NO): YES